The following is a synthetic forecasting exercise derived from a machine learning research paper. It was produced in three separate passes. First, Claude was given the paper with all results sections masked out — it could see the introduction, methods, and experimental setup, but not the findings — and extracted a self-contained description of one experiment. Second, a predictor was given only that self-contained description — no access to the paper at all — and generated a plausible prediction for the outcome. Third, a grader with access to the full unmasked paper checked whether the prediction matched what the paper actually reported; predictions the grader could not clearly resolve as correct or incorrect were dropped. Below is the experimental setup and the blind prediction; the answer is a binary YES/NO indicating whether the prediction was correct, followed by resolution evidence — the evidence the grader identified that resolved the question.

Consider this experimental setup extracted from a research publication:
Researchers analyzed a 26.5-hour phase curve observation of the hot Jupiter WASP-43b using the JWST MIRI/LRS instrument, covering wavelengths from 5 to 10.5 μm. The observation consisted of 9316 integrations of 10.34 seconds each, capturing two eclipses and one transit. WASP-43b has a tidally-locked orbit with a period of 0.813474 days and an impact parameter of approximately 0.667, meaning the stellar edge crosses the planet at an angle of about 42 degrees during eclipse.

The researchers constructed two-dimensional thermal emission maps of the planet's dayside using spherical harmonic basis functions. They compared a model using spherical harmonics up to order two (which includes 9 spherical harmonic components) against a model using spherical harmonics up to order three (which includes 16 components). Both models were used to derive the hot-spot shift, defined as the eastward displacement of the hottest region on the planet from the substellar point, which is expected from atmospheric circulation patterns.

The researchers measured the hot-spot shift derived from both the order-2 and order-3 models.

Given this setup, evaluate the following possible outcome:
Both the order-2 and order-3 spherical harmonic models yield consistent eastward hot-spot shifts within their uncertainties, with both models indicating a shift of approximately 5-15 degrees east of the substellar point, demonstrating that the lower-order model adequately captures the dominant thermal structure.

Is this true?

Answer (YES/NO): NO